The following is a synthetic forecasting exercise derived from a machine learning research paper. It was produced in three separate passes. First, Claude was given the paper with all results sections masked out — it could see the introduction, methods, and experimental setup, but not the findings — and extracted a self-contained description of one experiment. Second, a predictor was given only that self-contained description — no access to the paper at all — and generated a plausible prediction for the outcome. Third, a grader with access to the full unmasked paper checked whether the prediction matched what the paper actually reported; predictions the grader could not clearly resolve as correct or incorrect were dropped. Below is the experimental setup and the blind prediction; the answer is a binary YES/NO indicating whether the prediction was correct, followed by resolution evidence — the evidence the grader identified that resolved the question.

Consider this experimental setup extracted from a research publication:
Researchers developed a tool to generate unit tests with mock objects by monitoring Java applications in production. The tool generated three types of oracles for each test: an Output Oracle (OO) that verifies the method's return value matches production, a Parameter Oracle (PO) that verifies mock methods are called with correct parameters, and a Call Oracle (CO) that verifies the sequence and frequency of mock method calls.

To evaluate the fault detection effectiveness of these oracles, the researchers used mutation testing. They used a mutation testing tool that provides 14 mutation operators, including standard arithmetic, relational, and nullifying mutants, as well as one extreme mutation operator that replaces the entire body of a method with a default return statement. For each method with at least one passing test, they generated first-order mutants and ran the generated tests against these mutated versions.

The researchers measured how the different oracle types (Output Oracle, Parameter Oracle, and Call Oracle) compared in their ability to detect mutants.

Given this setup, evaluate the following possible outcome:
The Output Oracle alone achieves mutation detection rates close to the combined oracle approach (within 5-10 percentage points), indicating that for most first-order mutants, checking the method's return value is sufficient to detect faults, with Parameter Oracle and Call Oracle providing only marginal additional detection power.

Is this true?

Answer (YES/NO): NO